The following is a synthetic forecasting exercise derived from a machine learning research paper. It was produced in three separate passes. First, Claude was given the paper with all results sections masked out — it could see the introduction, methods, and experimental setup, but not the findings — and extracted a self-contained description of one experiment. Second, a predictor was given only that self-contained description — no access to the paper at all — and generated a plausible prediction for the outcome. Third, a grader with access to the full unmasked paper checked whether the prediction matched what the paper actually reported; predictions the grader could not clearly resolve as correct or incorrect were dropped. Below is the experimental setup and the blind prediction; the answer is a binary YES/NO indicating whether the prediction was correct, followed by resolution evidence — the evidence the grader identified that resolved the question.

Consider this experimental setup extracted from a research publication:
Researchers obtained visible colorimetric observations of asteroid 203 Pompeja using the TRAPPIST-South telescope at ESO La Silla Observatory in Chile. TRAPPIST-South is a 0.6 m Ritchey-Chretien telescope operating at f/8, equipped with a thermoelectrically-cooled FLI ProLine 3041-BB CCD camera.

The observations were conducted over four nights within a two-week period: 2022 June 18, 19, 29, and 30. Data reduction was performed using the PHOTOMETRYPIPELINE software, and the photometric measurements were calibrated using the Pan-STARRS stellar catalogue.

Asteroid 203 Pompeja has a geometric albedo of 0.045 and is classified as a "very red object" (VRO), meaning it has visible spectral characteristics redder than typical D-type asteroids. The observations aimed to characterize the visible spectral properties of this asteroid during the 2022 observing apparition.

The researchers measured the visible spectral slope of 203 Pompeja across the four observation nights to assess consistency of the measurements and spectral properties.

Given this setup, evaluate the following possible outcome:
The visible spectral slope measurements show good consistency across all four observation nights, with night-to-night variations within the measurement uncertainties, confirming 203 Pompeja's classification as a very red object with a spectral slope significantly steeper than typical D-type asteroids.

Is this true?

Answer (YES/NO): NO